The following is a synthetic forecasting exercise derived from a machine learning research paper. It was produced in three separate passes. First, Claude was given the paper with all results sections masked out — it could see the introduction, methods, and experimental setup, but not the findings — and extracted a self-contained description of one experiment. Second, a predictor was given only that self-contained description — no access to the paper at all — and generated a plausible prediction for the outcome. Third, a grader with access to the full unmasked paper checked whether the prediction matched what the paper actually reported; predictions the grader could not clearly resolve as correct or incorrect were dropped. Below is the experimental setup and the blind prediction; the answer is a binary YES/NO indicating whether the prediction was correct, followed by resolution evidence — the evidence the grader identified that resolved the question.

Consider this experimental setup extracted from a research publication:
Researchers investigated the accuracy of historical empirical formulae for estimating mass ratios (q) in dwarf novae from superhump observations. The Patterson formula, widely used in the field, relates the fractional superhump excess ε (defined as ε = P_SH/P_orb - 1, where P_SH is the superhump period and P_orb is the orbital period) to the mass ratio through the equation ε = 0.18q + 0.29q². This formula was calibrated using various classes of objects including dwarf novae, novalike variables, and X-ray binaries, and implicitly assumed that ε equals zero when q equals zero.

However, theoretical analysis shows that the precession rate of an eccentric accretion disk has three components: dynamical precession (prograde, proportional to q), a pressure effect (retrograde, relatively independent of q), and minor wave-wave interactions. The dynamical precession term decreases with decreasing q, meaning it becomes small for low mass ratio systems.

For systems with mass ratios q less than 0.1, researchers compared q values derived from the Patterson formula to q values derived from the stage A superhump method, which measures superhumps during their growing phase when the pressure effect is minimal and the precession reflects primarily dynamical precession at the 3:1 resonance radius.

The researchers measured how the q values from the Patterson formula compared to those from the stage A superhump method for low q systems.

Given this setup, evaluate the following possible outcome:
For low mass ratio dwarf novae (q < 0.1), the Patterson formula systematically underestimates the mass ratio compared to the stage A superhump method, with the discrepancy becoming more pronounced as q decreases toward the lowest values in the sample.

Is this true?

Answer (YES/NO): YES